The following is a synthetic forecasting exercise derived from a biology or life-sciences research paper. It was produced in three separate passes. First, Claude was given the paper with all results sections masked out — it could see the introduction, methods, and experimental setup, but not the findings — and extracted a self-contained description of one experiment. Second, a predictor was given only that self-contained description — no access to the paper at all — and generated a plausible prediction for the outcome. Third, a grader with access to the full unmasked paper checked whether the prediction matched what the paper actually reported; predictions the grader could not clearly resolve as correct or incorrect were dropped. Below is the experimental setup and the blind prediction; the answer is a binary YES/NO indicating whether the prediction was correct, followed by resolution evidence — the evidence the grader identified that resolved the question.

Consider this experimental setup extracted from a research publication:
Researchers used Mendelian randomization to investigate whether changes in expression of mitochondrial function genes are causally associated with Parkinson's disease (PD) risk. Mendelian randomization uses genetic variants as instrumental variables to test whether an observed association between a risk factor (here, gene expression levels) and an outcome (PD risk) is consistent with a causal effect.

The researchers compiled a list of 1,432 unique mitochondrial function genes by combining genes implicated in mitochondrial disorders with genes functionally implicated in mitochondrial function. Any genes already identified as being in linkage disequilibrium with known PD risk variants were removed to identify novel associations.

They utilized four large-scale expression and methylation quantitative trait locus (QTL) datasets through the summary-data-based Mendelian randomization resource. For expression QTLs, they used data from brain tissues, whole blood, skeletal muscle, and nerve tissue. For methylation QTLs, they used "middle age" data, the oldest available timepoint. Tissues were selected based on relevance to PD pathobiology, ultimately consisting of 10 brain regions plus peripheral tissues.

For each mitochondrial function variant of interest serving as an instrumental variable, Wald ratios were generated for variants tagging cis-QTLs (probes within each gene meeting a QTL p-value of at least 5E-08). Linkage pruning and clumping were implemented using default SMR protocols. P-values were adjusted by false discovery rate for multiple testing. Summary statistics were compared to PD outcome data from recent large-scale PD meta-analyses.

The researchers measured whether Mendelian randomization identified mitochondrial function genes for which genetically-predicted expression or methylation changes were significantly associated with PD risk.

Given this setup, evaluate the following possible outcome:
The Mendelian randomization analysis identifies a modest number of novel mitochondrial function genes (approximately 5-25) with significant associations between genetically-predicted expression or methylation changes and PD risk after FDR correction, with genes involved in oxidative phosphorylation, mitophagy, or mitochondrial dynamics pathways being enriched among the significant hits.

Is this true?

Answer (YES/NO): NO